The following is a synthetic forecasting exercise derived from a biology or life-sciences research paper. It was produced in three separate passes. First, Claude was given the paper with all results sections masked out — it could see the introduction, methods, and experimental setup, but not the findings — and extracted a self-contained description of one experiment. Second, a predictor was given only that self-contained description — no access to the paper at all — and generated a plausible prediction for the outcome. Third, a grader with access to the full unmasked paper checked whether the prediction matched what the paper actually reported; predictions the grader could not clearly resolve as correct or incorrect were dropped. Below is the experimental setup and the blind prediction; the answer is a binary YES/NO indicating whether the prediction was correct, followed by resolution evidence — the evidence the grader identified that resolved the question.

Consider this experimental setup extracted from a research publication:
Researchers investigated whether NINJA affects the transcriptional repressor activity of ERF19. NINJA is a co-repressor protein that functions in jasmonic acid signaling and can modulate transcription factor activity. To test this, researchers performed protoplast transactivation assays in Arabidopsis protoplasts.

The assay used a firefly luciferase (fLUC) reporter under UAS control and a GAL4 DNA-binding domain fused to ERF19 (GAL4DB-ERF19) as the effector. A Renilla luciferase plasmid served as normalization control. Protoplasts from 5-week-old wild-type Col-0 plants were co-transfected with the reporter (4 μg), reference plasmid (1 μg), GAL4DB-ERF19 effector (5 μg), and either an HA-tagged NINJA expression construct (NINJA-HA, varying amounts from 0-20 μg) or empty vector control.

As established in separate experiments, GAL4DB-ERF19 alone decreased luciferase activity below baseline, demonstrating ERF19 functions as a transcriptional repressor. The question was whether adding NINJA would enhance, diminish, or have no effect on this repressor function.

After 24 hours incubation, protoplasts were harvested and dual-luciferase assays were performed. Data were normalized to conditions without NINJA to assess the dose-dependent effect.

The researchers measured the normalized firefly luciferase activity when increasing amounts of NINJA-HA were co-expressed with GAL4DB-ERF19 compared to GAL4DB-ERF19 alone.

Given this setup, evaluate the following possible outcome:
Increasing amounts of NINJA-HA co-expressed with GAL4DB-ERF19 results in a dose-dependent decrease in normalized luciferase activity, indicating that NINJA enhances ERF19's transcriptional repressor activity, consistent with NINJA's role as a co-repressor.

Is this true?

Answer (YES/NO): NO